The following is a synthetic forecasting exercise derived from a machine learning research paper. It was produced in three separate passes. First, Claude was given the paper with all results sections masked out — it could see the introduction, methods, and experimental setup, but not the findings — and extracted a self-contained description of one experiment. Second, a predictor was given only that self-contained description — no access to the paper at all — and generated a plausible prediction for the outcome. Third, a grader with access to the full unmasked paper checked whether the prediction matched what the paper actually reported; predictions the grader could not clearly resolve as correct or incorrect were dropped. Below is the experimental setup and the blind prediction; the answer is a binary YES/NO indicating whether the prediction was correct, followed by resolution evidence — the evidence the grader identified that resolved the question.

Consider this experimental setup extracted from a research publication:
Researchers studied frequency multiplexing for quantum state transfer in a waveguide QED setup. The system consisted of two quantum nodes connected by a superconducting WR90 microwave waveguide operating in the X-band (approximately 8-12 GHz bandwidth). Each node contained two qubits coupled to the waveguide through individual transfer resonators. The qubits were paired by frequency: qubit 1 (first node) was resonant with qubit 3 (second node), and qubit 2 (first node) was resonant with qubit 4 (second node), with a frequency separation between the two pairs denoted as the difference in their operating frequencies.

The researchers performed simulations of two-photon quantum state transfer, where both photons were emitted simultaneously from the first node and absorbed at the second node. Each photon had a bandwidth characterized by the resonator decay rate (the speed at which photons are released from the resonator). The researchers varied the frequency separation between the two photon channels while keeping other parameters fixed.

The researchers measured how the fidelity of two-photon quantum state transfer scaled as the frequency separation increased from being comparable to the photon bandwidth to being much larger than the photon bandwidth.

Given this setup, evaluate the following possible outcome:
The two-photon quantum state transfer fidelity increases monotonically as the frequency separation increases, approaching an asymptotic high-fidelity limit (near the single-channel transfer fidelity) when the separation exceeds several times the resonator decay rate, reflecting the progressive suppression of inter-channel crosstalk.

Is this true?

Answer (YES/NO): NO